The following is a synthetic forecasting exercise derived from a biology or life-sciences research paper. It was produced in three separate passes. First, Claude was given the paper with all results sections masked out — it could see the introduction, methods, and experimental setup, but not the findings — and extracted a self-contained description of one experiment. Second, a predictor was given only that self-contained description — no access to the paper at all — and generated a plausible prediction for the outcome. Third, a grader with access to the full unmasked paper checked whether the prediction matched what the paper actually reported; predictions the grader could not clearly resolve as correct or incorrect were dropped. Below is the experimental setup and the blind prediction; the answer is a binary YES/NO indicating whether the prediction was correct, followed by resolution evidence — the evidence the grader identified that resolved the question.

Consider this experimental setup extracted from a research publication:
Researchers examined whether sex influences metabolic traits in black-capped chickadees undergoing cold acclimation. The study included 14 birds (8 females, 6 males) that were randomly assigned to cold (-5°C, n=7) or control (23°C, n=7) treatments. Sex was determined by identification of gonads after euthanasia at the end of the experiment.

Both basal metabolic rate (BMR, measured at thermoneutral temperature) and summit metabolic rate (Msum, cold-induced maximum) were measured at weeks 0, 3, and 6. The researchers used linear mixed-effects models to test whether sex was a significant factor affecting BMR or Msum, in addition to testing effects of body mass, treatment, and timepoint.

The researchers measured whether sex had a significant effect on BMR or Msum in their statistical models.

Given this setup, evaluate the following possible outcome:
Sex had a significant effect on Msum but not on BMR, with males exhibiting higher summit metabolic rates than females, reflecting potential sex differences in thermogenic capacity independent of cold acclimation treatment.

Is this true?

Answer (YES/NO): NO